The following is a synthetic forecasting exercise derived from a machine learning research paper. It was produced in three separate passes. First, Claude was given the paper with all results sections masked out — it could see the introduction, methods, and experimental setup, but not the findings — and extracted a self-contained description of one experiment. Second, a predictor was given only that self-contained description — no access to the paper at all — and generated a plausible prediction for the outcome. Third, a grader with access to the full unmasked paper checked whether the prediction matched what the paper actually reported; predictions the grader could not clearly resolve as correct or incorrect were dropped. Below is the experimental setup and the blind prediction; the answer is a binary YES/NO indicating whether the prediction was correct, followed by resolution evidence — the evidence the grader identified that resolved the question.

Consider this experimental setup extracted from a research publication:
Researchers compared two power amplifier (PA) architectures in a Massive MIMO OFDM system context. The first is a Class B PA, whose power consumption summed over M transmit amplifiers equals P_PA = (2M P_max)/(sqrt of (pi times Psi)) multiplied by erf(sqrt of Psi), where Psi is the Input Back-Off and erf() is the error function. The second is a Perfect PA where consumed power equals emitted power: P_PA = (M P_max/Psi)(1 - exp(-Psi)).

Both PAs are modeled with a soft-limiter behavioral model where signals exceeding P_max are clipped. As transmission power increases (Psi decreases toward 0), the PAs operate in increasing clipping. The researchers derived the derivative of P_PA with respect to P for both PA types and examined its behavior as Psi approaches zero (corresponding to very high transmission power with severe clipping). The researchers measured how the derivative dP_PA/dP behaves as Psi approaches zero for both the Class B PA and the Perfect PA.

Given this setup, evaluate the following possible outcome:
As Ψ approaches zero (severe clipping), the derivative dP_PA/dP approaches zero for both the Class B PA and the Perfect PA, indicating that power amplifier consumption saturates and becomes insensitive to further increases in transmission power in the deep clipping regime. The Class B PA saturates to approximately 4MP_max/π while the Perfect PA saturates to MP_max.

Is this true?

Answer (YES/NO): YES